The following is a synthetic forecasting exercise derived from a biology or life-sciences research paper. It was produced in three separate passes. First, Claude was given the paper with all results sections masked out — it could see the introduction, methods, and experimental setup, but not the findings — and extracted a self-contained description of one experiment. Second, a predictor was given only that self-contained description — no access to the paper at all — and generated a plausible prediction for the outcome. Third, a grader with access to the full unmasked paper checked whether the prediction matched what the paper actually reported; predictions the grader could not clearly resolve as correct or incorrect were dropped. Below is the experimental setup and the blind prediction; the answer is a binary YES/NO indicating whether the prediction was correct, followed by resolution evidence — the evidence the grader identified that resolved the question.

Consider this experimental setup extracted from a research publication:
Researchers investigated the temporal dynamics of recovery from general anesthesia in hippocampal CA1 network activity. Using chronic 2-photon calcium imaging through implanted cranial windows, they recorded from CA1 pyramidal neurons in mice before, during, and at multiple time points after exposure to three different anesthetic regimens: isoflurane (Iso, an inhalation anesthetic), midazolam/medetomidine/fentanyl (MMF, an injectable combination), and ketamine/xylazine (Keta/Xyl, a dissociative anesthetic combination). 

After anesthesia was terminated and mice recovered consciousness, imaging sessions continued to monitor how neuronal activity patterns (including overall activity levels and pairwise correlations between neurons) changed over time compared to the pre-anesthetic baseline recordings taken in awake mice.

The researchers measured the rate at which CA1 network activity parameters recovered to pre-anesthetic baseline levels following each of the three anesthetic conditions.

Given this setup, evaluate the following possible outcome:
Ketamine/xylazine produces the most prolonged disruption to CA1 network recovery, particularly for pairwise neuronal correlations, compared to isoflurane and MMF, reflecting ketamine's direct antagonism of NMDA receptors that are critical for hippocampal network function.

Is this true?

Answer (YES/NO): NO